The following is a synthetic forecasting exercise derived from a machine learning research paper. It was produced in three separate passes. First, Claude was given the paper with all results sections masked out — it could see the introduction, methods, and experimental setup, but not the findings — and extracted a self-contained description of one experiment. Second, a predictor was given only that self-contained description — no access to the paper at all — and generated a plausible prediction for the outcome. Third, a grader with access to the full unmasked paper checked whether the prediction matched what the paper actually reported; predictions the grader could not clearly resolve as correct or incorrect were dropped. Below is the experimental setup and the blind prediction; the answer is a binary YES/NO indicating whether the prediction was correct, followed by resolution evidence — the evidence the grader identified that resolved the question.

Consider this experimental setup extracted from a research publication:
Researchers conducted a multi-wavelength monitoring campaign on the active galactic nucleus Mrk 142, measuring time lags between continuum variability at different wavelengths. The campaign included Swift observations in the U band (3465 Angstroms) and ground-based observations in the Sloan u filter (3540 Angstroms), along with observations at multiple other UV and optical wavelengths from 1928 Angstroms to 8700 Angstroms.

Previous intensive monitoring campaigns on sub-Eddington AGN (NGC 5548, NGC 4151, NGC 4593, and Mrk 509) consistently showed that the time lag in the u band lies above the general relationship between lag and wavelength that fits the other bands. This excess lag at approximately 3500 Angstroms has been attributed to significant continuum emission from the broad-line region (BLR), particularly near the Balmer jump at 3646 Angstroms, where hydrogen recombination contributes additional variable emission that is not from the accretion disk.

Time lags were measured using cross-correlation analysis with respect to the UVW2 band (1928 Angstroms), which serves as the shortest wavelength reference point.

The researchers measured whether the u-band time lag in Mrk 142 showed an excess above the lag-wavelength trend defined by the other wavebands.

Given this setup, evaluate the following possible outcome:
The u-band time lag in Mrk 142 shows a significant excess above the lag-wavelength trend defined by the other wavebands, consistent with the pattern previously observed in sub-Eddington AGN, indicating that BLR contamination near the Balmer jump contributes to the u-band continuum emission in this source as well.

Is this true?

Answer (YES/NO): YES